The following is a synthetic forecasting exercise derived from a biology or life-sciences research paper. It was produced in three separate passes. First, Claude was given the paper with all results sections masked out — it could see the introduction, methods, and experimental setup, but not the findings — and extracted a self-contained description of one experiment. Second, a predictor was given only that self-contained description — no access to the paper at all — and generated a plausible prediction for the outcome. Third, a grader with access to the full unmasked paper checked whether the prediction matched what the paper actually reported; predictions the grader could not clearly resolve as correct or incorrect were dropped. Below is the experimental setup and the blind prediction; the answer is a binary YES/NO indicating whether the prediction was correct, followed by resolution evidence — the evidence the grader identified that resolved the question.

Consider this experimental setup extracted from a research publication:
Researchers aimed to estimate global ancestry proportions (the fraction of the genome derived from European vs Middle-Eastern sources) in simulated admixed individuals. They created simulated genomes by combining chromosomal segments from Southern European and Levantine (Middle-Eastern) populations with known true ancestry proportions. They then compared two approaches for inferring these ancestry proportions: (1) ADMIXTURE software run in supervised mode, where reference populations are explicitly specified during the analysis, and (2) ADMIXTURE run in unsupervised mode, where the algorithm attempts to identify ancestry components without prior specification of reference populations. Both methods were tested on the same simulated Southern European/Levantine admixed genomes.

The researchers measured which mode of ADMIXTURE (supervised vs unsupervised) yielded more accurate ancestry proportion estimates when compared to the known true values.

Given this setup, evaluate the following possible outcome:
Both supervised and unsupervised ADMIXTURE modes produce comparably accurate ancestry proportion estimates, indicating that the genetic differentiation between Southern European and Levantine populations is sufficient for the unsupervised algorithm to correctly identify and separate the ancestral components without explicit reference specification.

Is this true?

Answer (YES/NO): NO